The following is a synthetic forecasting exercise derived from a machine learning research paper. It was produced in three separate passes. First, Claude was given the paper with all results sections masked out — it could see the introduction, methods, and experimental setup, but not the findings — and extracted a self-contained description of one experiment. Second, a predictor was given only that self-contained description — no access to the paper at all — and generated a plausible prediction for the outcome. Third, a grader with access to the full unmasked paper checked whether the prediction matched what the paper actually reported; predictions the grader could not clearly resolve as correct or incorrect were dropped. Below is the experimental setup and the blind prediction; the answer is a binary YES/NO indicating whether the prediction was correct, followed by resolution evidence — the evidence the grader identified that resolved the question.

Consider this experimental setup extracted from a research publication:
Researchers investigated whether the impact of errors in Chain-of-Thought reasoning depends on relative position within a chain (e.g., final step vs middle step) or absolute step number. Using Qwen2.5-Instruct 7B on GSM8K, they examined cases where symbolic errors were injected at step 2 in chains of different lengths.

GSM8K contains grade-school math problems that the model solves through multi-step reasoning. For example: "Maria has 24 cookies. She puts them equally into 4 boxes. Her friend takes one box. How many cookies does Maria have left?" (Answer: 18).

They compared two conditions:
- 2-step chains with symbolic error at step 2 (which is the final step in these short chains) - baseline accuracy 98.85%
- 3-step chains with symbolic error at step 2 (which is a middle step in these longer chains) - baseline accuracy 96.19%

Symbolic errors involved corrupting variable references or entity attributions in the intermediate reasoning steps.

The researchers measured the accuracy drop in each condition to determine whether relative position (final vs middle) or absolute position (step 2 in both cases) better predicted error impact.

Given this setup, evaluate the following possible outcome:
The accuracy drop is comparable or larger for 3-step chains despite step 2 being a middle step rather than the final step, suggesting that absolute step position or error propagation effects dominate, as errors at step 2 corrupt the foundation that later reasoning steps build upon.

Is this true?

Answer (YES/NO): NO